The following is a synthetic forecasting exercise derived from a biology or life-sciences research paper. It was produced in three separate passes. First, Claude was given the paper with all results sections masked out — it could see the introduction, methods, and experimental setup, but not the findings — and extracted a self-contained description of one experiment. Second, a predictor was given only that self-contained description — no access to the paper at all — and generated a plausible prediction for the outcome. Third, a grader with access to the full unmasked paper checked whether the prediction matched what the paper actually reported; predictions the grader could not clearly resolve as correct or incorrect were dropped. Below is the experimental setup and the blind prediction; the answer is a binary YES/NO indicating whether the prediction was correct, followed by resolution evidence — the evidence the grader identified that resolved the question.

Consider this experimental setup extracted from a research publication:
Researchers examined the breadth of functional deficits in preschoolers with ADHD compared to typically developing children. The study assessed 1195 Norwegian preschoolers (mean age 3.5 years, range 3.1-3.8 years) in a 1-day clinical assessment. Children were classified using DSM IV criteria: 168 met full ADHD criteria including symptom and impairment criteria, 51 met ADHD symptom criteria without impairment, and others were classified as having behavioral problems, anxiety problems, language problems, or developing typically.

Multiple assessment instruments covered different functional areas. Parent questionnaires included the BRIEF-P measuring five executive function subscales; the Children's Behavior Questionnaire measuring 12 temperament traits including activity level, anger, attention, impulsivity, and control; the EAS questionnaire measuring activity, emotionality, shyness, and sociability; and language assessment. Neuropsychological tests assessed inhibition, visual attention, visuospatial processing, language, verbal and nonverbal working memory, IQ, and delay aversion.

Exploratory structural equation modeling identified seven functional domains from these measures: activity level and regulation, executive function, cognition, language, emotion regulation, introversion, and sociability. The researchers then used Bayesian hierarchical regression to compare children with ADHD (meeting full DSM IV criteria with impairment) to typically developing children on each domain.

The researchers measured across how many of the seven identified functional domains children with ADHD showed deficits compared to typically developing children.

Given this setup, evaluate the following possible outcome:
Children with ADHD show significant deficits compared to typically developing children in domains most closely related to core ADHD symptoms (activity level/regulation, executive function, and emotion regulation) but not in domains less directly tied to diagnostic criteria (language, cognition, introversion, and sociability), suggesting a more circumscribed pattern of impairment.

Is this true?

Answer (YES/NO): NO